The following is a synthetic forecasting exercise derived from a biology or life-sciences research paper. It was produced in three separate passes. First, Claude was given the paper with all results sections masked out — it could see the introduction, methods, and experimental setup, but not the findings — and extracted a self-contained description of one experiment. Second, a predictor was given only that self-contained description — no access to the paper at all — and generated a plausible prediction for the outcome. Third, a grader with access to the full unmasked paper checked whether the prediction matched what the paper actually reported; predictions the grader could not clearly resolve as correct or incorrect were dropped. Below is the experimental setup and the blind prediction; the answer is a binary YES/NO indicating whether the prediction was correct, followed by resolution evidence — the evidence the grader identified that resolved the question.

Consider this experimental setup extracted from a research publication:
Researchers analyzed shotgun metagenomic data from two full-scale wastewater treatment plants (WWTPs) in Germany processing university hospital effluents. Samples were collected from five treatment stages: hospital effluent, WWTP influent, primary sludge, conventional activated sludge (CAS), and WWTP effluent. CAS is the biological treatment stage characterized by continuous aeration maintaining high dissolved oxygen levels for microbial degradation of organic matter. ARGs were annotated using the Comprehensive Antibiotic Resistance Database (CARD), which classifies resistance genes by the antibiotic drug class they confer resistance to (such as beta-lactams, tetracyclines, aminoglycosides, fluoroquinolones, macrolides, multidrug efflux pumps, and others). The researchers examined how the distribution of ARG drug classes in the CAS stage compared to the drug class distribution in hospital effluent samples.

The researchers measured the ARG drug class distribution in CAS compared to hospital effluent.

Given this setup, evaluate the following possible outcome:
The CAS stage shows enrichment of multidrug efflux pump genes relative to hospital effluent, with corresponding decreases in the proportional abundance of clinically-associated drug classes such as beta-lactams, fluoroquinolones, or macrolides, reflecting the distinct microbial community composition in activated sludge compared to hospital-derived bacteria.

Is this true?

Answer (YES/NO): NO